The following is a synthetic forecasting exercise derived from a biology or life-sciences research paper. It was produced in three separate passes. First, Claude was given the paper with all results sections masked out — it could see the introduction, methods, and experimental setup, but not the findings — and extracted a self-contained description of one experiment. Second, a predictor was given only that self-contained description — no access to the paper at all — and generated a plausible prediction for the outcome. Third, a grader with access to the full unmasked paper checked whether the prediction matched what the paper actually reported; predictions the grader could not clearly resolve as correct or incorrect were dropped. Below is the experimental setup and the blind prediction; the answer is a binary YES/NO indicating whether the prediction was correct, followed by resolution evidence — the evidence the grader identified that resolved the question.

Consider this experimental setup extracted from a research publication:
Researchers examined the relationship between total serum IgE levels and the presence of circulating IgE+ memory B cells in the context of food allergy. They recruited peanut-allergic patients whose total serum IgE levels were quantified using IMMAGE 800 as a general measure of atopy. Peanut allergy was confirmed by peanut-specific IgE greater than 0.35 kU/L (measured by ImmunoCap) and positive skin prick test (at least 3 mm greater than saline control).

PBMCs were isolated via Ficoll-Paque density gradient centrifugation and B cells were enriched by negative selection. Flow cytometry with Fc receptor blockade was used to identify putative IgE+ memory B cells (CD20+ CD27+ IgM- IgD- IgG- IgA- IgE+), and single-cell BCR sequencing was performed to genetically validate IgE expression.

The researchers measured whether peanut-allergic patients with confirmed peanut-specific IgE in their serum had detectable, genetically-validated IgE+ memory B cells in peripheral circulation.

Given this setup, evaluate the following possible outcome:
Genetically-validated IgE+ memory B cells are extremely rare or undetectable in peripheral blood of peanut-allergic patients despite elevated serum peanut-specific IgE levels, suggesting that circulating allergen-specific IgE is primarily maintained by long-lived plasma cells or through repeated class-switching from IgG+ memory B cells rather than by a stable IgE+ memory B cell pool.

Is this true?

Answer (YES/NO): YES